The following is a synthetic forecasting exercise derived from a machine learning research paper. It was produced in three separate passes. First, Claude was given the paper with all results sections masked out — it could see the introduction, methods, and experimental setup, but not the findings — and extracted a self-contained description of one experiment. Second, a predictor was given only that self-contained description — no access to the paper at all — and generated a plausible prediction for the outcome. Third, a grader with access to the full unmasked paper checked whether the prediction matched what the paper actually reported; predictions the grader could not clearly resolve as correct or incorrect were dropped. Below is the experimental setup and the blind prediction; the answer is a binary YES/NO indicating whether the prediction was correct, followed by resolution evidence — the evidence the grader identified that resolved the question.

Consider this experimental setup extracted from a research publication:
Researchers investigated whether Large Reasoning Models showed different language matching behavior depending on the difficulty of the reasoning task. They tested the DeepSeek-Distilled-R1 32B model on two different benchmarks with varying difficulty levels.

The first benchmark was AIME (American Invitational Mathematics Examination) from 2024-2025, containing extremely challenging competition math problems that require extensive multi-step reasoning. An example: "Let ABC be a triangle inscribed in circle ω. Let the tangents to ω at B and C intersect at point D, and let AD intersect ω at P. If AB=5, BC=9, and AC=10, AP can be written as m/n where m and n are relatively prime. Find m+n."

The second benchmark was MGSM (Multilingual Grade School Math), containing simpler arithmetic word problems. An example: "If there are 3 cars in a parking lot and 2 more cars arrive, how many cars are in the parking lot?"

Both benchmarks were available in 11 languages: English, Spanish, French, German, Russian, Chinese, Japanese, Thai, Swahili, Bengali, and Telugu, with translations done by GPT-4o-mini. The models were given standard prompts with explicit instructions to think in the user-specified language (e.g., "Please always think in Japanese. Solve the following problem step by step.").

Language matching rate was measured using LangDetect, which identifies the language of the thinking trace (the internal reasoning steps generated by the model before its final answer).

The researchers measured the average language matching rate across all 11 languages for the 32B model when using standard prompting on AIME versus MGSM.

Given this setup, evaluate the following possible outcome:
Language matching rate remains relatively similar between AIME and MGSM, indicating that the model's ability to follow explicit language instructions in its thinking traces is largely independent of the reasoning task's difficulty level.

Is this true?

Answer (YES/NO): NO